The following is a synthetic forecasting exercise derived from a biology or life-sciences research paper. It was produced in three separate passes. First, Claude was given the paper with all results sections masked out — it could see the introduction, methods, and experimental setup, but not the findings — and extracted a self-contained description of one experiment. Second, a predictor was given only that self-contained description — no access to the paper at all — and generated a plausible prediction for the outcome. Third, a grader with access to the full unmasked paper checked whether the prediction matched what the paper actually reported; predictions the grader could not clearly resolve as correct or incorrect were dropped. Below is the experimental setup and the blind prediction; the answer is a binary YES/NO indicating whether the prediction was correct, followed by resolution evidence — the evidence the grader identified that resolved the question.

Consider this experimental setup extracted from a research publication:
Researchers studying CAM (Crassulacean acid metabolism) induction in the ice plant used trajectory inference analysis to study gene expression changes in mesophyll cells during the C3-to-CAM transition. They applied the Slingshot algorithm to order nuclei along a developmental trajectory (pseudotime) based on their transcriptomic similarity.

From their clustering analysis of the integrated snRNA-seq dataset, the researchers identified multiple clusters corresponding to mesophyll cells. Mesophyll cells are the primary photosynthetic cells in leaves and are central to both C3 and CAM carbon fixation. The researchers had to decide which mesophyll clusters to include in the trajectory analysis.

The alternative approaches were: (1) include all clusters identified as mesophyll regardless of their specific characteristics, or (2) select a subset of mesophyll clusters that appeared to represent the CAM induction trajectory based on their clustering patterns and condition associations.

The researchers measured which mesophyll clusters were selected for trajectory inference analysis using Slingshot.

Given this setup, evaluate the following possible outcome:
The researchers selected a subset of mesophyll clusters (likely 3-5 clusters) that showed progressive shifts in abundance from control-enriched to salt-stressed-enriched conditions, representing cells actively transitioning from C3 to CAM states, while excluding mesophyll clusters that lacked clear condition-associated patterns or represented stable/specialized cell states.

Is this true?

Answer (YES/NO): NO